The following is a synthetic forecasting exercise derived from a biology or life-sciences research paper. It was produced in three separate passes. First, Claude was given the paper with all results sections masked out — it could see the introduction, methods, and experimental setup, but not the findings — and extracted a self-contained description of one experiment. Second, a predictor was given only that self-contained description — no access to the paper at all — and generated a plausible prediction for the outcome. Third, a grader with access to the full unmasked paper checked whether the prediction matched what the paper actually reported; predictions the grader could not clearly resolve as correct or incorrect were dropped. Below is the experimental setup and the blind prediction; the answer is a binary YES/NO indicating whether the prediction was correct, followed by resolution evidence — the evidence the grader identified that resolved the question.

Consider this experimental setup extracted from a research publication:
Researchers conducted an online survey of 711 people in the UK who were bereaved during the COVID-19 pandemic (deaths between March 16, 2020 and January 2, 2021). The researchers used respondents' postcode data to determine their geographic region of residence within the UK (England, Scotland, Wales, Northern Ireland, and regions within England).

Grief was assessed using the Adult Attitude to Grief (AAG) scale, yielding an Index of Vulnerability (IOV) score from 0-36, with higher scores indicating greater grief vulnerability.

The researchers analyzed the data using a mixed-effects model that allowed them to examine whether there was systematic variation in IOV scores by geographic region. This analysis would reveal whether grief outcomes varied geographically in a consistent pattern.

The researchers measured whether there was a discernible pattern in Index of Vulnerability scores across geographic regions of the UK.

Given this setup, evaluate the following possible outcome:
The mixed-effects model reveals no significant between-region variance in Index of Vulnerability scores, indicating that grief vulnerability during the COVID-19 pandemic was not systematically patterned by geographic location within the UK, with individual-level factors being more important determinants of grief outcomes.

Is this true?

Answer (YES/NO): YES